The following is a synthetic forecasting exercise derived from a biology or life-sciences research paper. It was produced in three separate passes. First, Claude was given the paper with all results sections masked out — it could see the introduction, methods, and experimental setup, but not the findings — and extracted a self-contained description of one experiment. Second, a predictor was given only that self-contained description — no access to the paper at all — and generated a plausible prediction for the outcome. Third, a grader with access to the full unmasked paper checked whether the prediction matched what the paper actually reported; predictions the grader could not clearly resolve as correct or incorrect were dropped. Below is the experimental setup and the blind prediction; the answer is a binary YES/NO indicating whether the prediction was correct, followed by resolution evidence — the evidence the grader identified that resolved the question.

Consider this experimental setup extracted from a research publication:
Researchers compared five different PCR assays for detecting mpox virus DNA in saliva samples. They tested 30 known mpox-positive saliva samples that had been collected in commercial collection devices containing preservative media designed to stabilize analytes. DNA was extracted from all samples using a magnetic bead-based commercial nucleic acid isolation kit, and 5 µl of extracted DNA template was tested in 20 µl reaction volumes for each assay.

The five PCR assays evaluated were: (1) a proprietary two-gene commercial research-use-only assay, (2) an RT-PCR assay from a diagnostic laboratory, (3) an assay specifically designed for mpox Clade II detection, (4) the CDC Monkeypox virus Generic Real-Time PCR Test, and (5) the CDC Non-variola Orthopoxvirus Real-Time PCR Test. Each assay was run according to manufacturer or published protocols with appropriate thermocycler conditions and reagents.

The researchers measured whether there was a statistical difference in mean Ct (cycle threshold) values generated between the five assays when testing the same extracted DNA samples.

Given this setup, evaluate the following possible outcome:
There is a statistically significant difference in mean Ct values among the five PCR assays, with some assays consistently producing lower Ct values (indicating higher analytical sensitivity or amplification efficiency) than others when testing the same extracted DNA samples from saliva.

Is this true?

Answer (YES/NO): NO